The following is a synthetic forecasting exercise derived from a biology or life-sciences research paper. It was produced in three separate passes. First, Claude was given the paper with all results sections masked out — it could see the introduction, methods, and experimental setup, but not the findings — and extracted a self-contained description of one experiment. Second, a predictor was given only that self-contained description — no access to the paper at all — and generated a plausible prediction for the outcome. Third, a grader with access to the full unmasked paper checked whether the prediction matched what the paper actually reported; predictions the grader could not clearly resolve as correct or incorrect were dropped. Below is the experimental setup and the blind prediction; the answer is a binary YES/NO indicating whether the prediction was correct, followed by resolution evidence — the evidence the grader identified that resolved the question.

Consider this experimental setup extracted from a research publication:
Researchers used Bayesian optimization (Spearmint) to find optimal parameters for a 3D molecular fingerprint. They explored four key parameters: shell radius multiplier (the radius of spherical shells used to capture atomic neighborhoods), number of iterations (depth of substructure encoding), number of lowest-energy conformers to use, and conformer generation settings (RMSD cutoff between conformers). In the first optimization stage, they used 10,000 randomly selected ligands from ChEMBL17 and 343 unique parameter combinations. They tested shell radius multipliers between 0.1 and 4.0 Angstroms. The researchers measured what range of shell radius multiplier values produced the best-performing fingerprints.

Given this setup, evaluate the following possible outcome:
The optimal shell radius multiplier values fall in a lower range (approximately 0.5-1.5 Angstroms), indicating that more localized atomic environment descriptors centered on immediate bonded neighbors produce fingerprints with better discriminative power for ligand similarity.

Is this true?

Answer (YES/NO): NO